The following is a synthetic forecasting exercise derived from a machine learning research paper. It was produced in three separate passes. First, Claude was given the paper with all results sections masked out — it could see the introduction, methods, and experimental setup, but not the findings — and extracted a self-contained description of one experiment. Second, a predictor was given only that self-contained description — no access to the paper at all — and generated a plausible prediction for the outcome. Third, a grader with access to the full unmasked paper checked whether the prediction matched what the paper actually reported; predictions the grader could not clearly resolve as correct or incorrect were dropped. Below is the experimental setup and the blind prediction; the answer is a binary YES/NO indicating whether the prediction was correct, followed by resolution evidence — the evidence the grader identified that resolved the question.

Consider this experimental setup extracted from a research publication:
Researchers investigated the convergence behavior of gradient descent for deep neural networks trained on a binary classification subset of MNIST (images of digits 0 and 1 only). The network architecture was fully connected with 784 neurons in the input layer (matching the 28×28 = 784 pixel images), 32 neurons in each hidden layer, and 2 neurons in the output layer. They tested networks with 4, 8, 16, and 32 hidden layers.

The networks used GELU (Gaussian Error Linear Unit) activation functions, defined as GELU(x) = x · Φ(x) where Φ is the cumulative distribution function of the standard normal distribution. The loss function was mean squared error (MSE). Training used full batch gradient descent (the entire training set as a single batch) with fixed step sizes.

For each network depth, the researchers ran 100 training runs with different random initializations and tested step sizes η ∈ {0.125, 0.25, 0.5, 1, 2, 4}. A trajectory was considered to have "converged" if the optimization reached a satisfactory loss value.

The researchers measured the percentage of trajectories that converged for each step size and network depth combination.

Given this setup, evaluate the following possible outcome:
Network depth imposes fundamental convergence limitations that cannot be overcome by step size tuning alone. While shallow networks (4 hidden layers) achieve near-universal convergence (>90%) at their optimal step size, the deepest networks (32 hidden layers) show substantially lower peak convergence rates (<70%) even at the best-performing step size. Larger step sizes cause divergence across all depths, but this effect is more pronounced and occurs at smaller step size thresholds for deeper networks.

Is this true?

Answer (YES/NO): NO